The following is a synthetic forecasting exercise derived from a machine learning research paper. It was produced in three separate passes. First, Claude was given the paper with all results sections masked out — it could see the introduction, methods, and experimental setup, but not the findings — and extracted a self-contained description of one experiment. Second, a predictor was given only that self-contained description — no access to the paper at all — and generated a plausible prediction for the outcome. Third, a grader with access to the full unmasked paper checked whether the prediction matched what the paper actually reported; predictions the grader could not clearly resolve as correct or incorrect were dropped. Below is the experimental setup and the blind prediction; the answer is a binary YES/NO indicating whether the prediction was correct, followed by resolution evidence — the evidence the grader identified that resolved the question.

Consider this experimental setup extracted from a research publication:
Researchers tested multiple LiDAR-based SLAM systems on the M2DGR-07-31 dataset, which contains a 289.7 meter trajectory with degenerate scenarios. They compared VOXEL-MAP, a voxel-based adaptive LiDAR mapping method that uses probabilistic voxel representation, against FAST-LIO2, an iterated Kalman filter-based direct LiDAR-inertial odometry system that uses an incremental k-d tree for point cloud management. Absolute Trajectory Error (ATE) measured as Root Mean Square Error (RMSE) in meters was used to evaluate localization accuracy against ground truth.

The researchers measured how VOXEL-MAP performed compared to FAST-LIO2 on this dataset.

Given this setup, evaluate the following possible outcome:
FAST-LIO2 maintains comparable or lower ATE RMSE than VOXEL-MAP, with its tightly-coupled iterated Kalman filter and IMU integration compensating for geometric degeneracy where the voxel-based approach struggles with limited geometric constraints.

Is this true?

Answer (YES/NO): NO